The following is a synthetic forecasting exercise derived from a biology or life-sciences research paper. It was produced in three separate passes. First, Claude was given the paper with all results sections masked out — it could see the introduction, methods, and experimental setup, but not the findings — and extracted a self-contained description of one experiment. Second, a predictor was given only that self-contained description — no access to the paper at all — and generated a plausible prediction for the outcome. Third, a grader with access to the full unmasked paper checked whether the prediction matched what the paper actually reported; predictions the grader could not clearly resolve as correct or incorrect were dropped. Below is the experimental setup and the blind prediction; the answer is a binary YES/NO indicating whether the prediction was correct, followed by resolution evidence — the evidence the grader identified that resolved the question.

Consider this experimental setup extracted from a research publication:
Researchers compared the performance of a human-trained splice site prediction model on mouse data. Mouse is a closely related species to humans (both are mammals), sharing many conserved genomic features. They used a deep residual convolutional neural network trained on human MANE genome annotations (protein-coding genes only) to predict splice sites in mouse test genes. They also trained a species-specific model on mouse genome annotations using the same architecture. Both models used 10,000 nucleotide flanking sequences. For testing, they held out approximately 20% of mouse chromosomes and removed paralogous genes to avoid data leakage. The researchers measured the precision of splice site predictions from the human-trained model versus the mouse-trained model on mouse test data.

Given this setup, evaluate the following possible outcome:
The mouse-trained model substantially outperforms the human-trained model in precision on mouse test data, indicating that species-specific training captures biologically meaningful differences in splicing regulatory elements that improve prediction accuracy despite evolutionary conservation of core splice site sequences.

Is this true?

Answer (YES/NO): NO